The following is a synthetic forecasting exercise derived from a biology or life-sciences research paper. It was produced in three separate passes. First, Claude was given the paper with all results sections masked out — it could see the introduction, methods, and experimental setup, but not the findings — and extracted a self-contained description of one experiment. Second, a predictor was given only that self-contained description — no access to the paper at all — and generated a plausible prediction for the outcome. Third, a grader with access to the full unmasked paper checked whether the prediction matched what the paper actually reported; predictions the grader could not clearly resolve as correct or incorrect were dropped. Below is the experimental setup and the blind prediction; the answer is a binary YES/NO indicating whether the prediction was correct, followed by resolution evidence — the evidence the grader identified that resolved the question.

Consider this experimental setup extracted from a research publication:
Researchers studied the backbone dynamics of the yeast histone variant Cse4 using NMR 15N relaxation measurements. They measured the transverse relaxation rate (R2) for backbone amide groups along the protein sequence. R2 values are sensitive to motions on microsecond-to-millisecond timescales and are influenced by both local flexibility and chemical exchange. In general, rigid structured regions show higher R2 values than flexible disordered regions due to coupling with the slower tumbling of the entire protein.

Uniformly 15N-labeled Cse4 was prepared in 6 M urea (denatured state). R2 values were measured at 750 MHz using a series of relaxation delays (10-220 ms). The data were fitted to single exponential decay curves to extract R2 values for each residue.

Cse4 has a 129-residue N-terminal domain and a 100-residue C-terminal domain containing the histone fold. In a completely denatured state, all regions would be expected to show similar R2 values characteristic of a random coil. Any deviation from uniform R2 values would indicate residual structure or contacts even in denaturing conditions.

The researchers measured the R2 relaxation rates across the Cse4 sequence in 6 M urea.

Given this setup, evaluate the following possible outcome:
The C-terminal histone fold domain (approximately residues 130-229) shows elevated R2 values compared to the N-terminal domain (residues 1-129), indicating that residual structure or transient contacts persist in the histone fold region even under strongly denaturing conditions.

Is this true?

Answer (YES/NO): NO